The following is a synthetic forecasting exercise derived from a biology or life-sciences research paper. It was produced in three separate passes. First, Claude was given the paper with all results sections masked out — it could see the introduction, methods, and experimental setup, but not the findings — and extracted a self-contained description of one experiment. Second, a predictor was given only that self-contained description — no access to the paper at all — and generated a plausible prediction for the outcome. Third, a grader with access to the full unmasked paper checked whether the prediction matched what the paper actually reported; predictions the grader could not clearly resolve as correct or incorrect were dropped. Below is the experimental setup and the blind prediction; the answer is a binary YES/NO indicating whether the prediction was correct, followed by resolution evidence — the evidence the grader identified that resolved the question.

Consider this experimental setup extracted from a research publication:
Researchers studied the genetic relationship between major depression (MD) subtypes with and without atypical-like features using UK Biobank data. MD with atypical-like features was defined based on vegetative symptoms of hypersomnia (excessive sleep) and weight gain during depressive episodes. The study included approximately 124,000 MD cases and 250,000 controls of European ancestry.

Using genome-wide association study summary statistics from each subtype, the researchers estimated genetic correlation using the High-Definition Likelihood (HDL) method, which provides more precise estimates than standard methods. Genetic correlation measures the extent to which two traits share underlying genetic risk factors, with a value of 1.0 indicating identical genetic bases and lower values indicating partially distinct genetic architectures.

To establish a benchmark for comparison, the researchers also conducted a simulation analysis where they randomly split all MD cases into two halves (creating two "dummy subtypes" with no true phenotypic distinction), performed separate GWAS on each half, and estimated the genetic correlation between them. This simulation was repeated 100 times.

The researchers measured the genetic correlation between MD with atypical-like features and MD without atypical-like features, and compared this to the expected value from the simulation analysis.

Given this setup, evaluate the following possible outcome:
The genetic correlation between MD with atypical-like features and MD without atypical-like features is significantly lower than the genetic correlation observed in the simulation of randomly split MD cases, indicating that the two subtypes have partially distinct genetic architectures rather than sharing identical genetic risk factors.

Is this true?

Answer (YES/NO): YES